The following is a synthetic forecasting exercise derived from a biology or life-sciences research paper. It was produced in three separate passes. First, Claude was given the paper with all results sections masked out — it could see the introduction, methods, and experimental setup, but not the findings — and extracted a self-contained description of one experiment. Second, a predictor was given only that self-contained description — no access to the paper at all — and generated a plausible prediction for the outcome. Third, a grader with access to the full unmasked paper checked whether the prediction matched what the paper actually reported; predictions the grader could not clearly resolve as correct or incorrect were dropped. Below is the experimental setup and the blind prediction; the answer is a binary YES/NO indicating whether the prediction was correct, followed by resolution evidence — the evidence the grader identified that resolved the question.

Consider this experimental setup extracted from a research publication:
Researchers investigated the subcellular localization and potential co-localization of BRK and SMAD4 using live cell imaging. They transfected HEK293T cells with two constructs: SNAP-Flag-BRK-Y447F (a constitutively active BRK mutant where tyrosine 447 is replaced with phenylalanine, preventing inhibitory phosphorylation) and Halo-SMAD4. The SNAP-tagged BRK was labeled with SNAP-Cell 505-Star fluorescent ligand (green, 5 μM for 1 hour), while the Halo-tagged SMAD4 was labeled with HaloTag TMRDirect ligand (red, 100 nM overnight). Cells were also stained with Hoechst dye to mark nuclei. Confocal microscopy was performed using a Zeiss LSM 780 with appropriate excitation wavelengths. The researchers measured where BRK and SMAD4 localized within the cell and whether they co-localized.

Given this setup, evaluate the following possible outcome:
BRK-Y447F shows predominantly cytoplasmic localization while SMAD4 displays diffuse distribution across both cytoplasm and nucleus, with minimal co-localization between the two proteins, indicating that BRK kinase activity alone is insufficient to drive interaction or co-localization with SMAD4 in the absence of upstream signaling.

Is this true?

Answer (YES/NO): NO